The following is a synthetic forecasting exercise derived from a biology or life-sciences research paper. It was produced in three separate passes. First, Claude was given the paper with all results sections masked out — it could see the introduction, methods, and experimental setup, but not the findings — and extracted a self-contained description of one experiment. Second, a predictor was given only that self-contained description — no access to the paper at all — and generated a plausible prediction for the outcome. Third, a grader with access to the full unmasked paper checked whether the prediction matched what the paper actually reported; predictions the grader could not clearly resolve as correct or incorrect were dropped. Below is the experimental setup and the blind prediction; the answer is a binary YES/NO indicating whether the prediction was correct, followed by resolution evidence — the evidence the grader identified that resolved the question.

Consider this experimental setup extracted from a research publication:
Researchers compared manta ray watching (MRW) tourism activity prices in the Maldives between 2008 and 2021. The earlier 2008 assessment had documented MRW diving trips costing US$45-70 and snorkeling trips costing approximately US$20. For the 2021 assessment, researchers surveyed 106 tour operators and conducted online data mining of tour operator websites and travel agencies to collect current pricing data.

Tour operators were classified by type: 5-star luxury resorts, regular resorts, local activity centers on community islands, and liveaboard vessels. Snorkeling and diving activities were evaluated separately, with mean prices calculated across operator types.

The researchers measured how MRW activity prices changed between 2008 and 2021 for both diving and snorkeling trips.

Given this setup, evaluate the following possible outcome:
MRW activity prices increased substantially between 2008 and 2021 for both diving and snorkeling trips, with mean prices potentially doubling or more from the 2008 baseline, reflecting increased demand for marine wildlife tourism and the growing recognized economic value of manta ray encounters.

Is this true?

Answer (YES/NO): YES